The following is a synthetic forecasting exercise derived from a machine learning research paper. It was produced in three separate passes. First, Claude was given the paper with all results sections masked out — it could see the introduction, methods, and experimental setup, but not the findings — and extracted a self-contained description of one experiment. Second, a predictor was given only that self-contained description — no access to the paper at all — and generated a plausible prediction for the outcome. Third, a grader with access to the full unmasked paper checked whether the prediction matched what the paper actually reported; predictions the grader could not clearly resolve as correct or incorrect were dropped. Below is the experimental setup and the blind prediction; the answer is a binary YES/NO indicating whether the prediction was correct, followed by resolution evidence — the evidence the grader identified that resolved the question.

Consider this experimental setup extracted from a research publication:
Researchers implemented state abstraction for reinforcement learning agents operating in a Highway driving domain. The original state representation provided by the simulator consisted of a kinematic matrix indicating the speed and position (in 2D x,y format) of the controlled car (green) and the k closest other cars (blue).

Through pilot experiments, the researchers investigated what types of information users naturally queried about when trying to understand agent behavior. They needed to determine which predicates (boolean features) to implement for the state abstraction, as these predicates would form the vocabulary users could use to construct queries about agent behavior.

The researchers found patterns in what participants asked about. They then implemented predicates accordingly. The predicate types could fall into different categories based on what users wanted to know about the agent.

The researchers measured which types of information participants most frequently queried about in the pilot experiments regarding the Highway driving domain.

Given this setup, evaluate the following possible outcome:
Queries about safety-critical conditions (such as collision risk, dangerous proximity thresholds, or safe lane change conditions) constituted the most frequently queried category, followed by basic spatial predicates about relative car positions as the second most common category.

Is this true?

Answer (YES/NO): NO